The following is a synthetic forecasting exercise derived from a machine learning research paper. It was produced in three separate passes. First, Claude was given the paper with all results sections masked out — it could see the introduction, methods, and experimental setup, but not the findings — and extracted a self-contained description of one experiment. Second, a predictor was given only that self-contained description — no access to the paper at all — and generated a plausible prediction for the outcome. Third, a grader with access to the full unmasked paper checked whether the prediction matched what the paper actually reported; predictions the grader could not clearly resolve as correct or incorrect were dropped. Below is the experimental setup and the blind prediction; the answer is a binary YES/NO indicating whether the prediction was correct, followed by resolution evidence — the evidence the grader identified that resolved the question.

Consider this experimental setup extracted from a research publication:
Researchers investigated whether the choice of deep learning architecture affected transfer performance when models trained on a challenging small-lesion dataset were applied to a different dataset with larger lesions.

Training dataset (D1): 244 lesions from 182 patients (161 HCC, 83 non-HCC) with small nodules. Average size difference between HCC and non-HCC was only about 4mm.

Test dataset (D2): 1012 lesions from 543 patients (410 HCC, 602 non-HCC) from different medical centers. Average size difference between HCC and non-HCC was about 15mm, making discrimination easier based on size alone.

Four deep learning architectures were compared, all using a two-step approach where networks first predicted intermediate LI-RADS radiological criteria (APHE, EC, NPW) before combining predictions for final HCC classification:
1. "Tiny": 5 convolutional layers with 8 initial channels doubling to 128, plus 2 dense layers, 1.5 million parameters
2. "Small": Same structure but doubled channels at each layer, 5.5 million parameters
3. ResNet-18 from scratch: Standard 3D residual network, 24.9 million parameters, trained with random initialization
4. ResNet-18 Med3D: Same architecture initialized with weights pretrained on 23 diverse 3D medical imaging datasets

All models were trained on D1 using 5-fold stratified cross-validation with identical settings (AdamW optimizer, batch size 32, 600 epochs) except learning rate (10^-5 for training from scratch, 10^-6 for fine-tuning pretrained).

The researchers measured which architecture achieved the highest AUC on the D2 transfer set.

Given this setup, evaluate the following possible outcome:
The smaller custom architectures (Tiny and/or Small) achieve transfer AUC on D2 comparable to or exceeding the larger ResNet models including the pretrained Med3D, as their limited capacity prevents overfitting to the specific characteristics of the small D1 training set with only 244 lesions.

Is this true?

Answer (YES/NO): YES